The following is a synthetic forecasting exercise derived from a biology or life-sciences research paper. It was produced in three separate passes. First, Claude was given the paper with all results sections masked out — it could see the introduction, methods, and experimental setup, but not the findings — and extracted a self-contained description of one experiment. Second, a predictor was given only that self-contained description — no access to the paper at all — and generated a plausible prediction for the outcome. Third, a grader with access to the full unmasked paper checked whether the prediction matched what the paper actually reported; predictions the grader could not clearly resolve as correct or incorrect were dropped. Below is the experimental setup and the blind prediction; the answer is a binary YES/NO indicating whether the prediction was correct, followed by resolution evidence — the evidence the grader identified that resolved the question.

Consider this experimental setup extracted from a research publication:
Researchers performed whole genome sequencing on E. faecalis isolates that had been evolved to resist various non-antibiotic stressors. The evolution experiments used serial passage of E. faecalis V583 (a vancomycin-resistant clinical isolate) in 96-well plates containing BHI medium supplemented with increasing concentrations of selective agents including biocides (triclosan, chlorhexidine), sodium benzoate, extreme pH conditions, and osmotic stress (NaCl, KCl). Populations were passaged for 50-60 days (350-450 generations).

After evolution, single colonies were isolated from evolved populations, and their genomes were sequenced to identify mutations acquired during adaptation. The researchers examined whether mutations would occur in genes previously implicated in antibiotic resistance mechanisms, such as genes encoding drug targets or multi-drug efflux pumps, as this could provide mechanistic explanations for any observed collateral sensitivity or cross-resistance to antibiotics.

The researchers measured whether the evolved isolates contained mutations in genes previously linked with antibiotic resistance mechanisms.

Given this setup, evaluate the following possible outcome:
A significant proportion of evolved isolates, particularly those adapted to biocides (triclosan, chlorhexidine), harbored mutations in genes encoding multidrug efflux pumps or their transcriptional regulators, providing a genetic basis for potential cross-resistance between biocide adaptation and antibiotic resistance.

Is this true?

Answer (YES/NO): NO